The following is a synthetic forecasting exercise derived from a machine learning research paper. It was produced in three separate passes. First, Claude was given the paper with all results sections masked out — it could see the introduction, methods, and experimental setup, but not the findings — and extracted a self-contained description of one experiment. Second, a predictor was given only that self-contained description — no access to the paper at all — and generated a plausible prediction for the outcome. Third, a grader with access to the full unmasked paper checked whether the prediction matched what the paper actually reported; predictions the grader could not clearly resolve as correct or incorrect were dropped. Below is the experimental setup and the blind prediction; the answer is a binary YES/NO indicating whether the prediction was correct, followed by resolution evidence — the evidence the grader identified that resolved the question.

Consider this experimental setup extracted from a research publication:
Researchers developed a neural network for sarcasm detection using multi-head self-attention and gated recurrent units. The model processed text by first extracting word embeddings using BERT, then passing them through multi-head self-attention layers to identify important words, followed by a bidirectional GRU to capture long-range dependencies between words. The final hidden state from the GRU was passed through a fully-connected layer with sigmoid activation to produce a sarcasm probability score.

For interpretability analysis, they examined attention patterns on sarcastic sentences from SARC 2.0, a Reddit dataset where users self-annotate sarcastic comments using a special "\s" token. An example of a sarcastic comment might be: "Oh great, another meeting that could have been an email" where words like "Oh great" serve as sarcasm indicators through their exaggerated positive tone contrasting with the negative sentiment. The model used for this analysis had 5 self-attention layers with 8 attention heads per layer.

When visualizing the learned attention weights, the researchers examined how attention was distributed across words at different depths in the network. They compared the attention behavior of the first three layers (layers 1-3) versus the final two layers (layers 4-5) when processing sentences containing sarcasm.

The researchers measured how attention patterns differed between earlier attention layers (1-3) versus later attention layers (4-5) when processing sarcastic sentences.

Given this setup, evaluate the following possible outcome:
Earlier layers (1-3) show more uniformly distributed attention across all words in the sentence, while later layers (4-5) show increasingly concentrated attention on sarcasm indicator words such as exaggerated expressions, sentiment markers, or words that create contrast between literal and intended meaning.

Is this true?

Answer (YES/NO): NO